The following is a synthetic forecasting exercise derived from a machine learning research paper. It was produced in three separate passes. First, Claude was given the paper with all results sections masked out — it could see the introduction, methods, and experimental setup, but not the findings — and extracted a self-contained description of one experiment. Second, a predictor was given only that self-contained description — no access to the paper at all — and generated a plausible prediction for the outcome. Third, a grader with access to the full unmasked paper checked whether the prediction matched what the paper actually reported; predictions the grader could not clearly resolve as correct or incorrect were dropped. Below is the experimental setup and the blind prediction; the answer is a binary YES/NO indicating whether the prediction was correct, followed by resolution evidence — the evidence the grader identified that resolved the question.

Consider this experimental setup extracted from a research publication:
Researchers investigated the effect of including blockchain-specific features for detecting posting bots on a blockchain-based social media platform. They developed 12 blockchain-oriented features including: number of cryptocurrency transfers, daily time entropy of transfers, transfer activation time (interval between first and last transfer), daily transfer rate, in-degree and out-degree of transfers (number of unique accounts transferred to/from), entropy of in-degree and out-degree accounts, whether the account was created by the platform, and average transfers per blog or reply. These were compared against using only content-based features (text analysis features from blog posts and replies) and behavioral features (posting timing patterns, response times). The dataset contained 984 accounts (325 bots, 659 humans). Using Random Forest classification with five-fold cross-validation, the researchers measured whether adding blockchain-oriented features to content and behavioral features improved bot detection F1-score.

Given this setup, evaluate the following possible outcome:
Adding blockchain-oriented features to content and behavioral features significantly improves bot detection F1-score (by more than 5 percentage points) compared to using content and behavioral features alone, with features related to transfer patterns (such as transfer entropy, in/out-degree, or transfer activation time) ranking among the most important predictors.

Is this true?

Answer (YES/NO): NO